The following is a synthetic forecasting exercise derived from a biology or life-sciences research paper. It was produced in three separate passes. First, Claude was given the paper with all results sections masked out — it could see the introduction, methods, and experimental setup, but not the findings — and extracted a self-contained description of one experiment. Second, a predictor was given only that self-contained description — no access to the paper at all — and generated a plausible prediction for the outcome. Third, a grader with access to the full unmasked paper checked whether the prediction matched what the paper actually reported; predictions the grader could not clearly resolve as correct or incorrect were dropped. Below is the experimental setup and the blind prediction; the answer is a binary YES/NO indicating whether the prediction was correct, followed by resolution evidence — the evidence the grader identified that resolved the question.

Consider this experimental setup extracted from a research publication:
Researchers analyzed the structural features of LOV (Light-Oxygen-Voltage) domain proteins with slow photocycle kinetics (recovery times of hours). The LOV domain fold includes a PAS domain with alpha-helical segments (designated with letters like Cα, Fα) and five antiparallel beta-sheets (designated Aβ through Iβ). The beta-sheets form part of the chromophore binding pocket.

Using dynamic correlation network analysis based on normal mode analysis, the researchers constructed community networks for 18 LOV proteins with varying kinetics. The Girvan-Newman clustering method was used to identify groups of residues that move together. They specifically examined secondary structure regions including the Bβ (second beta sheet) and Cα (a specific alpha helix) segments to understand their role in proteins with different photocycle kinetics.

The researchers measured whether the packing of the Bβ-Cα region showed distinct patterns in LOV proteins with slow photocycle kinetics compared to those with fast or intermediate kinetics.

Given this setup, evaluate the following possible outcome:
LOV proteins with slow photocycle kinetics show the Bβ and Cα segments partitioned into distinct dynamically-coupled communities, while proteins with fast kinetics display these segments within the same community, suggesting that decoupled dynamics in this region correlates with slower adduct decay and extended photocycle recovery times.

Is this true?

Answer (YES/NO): NO